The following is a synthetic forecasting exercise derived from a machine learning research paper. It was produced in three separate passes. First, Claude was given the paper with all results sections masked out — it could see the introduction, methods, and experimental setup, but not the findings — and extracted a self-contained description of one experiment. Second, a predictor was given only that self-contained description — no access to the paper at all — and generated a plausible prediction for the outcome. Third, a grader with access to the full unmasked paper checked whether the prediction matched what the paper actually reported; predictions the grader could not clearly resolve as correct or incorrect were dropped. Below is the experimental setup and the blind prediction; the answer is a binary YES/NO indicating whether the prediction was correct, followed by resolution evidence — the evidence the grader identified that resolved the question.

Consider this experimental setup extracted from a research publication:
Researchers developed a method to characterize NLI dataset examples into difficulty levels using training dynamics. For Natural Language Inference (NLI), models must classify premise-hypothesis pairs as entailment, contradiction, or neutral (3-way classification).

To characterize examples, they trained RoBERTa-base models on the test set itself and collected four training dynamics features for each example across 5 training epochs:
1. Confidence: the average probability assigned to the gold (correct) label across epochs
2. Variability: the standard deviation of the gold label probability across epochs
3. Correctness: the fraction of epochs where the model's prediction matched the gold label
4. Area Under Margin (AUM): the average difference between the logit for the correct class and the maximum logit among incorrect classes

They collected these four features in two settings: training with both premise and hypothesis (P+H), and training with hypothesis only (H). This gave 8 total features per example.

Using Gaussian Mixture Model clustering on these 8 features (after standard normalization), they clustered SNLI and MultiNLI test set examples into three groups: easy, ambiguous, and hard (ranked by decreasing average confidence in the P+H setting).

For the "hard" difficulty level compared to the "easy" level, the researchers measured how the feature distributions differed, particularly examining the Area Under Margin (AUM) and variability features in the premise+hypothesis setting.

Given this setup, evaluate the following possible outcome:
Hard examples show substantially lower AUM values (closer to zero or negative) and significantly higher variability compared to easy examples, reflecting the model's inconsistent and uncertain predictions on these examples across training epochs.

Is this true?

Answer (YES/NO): YES